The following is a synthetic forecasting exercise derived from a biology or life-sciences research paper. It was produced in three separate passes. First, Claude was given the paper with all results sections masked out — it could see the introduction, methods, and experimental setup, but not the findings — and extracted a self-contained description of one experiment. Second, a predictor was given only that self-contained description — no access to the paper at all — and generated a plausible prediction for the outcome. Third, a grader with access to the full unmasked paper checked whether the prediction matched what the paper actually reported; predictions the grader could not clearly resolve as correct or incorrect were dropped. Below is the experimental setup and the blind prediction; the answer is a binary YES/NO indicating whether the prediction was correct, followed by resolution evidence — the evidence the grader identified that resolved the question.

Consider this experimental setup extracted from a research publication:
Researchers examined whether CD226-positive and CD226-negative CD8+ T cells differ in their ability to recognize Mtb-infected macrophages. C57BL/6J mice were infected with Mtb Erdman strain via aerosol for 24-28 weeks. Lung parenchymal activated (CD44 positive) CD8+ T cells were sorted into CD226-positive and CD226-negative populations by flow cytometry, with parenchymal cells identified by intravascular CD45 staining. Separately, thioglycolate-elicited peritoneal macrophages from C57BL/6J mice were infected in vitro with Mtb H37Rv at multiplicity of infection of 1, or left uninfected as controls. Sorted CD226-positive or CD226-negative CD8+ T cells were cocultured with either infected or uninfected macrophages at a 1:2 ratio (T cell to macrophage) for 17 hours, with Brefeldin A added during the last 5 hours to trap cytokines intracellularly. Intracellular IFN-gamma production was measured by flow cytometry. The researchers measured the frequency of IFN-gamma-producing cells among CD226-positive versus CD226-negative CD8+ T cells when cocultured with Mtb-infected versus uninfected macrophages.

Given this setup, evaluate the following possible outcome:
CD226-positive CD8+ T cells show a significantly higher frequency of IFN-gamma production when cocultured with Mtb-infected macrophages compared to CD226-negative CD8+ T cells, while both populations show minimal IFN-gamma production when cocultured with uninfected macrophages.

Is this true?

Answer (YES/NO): YES